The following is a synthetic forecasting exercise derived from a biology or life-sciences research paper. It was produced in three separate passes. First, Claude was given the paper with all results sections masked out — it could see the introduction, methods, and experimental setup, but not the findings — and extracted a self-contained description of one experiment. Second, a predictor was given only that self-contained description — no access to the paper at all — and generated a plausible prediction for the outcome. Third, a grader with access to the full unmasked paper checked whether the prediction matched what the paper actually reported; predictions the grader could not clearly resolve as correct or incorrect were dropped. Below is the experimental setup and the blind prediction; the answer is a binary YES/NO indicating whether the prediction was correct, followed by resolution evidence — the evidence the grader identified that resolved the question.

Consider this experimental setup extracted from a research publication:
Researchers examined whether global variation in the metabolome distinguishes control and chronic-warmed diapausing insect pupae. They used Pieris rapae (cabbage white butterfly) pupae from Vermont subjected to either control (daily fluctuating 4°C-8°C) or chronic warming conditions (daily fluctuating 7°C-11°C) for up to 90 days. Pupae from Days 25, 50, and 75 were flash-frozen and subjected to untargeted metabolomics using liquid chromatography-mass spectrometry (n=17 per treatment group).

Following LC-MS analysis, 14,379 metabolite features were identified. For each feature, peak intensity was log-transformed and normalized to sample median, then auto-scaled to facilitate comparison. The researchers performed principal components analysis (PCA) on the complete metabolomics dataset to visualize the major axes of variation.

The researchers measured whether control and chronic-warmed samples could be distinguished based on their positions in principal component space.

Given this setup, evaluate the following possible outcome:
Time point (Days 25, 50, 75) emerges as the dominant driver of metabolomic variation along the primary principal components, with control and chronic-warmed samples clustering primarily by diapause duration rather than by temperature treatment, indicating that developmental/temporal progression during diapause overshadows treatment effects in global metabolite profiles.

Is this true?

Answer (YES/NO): NO